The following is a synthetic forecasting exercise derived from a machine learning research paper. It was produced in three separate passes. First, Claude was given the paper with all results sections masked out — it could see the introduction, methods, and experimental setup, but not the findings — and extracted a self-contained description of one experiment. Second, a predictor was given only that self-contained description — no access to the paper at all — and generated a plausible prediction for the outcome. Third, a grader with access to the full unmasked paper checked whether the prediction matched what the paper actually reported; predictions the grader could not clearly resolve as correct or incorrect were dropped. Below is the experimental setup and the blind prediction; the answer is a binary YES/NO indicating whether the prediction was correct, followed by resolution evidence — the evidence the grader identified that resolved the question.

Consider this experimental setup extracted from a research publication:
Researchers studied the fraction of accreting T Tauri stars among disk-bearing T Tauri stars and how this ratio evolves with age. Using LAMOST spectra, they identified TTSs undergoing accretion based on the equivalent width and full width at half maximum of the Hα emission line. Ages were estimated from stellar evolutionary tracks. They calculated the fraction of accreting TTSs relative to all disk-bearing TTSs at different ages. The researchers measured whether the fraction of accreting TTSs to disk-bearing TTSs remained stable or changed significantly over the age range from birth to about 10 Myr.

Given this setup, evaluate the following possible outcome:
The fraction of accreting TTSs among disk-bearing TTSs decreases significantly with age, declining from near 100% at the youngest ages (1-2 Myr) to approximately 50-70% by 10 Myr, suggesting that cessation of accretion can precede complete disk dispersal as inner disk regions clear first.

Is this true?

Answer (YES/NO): NO